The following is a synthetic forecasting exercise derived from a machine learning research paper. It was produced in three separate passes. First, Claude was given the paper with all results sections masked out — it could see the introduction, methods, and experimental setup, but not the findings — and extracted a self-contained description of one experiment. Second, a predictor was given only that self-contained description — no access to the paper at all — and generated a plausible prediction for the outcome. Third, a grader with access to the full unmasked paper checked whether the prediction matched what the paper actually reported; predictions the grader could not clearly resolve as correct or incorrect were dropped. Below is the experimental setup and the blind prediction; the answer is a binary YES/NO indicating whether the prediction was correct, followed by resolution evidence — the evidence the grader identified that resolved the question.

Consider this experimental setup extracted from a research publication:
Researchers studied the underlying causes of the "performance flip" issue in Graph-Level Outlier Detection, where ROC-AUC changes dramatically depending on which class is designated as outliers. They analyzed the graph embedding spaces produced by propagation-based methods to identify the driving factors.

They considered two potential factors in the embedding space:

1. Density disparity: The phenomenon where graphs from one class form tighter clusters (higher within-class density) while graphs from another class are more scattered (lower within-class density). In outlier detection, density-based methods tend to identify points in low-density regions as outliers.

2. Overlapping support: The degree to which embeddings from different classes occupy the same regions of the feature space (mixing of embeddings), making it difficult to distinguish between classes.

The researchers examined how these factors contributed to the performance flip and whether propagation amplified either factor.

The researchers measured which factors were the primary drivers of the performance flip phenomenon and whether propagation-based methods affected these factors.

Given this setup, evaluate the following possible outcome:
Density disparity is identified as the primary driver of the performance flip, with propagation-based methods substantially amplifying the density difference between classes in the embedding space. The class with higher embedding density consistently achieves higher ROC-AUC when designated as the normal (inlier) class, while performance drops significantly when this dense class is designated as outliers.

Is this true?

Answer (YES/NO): NO